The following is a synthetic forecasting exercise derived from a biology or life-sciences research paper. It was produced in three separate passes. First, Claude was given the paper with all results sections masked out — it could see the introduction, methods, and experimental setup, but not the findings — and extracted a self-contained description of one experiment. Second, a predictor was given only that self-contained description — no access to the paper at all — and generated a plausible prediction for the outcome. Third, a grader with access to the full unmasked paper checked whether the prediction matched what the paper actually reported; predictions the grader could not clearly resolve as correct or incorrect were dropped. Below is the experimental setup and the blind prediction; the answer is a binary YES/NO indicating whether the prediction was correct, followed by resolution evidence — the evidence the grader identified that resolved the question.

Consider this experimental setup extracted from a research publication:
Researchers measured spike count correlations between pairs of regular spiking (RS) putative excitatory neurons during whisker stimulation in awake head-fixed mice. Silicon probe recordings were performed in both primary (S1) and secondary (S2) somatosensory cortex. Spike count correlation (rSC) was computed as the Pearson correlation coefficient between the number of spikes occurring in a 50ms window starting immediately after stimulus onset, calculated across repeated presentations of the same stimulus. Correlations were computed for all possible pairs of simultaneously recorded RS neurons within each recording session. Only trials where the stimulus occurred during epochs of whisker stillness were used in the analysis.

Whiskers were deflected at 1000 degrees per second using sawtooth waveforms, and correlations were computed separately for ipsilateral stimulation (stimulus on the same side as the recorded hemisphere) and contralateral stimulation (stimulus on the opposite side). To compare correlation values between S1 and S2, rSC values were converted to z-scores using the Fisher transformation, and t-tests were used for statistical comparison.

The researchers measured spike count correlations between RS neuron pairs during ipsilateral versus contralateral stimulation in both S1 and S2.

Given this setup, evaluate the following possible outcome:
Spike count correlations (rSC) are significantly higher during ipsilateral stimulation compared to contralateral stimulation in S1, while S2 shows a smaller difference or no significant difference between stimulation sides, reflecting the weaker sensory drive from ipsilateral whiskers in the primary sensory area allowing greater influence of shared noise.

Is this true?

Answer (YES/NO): NO